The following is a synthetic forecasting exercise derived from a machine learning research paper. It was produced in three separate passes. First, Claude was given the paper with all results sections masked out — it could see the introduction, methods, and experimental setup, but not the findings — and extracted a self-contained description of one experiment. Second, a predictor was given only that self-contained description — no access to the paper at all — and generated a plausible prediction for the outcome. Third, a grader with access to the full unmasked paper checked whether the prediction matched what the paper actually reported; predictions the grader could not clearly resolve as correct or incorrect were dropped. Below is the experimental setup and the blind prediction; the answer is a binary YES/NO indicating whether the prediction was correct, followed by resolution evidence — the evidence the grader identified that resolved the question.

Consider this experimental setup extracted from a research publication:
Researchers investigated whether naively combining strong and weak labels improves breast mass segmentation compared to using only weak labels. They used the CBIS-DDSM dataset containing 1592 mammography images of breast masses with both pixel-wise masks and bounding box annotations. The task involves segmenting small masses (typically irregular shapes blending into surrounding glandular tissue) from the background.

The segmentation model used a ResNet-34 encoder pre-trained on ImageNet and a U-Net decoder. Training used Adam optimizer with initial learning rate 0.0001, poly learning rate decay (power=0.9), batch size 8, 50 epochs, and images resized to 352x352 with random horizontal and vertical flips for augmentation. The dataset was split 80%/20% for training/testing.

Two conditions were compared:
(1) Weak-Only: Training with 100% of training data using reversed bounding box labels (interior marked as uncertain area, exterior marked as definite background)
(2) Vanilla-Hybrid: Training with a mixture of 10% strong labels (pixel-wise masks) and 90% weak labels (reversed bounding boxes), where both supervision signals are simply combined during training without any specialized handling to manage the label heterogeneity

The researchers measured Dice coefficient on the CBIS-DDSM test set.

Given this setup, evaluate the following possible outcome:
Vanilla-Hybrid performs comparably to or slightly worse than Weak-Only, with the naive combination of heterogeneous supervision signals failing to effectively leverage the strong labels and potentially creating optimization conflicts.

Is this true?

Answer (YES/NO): YES